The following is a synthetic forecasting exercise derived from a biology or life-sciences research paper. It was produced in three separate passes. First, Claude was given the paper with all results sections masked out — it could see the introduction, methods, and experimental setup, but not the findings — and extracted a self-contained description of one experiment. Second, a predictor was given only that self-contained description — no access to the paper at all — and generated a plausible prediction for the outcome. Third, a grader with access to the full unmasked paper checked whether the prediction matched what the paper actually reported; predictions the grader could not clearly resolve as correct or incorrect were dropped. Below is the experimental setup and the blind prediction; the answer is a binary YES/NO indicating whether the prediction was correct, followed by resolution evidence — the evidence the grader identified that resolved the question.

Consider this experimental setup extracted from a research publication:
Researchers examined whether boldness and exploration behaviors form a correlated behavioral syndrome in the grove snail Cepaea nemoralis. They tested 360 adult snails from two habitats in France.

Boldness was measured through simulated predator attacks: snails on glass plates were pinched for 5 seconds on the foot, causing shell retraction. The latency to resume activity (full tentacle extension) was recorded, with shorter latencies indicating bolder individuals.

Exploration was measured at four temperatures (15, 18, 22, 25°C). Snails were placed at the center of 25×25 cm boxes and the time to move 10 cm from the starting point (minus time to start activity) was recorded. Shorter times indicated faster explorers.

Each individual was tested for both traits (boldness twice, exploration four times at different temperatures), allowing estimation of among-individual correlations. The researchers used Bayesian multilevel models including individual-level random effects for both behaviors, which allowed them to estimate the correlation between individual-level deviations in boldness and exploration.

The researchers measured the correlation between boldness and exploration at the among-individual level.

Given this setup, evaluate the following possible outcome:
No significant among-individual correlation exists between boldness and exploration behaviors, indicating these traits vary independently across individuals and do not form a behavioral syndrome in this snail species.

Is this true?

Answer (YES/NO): NO